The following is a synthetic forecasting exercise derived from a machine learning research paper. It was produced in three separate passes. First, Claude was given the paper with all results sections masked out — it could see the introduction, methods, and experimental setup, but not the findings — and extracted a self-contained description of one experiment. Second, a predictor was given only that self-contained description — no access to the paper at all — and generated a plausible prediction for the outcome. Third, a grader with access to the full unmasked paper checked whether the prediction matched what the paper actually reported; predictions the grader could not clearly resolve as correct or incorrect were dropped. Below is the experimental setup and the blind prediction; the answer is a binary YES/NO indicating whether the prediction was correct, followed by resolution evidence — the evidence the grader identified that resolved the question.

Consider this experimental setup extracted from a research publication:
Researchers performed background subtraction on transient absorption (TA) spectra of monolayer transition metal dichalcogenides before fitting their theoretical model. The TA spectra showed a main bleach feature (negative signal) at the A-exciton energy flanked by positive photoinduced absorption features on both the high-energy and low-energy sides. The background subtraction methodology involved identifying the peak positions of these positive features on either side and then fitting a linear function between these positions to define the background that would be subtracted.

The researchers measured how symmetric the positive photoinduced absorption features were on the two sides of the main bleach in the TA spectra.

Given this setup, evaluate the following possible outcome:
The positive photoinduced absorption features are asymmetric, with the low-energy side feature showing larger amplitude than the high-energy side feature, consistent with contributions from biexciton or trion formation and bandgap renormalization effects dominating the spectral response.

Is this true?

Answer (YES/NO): NO